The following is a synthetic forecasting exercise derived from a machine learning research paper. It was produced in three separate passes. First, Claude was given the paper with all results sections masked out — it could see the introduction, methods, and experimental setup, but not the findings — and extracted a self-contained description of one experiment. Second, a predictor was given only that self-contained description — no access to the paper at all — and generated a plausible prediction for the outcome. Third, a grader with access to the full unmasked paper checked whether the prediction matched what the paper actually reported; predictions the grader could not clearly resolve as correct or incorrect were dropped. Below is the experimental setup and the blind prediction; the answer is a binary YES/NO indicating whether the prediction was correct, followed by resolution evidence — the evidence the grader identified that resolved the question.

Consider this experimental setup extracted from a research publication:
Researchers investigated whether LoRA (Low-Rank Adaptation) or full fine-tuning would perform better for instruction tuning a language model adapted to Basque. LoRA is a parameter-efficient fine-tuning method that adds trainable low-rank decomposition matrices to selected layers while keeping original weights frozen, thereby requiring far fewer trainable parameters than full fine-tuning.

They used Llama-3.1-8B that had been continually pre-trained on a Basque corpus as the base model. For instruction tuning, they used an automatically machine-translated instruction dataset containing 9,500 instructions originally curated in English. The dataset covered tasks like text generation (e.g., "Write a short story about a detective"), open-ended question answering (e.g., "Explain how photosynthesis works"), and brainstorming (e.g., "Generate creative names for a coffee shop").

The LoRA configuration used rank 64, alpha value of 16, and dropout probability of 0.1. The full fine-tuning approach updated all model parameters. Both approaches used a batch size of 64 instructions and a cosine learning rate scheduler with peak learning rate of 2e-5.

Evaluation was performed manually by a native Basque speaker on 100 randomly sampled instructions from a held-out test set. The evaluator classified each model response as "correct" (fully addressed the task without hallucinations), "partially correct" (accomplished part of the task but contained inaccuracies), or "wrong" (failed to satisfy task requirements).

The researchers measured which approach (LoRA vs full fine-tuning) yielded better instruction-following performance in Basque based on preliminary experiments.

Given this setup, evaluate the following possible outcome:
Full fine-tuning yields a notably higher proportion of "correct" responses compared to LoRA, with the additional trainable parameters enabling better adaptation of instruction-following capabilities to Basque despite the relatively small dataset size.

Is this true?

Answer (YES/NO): NO